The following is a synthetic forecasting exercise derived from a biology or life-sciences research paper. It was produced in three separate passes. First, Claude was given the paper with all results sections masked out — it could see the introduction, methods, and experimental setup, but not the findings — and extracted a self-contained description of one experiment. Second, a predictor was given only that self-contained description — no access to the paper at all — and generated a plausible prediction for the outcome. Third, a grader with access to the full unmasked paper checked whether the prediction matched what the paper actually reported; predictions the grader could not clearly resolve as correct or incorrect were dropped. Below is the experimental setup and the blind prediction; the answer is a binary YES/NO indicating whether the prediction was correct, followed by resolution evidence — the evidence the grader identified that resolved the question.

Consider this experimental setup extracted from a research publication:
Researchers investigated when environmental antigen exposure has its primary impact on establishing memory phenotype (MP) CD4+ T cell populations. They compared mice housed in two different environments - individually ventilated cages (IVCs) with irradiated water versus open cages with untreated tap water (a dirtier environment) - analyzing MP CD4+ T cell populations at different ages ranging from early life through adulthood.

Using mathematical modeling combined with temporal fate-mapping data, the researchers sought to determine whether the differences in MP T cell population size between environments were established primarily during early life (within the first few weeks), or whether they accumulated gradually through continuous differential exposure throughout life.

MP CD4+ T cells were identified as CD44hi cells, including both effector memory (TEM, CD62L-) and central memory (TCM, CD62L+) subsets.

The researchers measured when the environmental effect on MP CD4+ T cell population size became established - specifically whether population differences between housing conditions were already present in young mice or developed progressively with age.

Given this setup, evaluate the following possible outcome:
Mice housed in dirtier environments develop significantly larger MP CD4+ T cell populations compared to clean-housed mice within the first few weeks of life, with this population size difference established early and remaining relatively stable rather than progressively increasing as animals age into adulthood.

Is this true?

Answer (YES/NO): YES